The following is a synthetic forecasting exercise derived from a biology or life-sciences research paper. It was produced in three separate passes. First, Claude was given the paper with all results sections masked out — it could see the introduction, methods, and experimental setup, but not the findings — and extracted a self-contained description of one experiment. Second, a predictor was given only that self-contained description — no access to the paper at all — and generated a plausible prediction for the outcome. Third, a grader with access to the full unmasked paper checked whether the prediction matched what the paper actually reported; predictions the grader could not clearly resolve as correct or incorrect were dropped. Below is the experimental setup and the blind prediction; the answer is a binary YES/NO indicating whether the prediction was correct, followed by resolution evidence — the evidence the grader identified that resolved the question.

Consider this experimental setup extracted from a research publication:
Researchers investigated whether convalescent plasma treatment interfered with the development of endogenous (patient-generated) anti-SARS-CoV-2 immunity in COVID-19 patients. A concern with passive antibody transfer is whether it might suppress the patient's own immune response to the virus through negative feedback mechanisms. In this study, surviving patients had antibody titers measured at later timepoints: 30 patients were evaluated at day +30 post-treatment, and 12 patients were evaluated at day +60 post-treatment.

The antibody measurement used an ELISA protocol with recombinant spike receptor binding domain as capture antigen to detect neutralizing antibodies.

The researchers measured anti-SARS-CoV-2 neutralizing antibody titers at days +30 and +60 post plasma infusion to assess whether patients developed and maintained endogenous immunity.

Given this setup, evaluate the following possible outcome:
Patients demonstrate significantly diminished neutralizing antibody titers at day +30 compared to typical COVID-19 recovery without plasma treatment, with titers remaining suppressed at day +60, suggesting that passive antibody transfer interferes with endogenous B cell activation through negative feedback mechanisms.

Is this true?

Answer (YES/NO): NO